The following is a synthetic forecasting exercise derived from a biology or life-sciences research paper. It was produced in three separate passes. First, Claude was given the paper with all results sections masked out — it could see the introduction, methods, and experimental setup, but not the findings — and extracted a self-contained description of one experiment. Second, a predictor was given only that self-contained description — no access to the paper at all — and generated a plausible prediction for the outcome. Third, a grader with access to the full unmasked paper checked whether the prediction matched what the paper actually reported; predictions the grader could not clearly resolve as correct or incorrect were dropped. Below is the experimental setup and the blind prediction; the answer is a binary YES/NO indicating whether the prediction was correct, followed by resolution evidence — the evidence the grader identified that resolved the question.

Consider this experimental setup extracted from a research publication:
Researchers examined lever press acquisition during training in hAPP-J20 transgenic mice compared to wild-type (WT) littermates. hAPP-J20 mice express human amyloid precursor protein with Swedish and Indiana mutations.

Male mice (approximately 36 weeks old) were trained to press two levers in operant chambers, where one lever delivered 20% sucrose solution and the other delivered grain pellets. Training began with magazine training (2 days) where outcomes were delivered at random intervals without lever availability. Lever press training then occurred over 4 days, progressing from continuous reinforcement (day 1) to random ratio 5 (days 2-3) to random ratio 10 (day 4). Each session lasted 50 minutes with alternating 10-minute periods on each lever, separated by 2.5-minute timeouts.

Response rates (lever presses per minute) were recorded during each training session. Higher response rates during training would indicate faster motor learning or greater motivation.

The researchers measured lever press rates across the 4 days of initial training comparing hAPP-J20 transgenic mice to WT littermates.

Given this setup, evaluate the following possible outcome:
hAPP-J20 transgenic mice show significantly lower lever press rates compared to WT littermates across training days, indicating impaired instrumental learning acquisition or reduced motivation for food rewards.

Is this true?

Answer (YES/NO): NO